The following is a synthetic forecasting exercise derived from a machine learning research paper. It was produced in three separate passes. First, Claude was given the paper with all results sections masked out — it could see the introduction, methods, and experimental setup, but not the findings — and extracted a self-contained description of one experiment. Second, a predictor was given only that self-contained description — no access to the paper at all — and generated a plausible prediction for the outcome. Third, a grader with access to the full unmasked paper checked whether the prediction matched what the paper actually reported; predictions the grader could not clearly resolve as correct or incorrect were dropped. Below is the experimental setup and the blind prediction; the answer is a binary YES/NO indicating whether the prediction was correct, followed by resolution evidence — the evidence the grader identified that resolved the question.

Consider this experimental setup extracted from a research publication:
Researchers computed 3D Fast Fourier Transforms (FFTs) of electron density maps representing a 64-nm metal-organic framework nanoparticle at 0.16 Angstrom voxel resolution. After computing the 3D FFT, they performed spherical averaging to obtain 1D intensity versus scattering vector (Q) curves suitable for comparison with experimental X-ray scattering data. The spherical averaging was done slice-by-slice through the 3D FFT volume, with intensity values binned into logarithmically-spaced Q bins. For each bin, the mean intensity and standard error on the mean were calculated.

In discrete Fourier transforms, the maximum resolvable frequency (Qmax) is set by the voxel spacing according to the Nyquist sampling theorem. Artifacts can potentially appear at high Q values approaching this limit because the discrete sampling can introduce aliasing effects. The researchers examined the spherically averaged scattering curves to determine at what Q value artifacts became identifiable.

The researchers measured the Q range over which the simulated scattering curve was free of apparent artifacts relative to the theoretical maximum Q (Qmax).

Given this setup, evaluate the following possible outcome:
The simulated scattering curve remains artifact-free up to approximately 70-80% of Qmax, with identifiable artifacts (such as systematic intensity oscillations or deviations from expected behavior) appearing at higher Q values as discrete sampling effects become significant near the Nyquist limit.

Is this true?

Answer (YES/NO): NO